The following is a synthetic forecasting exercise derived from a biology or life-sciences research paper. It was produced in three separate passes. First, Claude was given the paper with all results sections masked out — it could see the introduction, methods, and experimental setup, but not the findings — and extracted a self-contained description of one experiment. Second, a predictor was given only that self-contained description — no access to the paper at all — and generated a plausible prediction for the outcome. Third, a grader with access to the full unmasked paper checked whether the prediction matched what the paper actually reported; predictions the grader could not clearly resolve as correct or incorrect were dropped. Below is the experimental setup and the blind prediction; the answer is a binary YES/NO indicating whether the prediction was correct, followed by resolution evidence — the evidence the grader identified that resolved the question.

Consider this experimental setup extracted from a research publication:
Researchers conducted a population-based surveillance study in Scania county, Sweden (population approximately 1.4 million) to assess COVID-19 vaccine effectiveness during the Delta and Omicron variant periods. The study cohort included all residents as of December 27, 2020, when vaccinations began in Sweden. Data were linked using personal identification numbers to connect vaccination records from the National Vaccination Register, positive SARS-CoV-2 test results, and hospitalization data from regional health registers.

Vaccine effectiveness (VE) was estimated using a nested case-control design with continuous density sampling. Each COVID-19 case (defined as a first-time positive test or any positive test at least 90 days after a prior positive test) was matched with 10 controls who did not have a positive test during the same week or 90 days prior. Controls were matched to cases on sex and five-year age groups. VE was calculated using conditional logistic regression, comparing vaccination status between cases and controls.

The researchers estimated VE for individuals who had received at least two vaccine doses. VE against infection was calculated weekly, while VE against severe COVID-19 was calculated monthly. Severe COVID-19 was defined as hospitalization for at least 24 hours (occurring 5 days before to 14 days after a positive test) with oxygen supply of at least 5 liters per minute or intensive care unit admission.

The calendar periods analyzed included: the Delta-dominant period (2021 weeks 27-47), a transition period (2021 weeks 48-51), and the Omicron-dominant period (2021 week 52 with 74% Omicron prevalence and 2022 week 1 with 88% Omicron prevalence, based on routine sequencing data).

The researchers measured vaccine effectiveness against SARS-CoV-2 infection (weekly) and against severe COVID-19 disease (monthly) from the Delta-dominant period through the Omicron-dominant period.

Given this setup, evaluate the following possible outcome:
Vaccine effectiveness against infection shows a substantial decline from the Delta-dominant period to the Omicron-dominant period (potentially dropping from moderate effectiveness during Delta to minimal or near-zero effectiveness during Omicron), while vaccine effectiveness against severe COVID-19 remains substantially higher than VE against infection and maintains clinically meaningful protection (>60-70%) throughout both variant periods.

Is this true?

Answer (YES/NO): YES